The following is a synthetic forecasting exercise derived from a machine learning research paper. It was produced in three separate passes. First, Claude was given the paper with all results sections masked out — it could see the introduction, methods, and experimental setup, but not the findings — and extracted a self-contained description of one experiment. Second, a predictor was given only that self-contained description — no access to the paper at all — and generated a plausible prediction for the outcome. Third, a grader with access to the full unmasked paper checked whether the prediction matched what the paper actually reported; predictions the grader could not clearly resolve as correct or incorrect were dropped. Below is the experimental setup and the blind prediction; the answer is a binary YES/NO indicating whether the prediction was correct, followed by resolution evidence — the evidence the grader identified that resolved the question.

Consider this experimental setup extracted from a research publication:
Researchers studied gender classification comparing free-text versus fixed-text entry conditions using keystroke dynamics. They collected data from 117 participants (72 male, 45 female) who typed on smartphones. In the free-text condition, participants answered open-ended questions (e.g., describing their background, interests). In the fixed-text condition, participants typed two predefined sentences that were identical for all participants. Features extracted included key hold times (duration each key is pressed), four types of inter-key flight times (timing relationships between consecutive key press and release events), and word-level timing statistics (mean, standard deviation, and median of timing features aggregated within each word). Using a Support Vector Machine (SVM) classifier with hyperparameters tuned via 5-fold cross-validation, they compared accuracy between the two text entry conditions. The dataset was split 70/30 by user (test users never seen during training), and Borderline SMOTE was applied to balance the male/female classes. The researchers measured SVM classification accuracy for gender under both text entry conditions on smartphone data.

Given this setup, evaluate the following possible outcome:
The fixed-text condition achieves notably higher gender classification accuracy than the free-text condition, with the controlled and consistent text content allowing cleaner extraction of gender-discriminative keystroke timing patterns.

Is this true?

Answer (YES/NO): NO